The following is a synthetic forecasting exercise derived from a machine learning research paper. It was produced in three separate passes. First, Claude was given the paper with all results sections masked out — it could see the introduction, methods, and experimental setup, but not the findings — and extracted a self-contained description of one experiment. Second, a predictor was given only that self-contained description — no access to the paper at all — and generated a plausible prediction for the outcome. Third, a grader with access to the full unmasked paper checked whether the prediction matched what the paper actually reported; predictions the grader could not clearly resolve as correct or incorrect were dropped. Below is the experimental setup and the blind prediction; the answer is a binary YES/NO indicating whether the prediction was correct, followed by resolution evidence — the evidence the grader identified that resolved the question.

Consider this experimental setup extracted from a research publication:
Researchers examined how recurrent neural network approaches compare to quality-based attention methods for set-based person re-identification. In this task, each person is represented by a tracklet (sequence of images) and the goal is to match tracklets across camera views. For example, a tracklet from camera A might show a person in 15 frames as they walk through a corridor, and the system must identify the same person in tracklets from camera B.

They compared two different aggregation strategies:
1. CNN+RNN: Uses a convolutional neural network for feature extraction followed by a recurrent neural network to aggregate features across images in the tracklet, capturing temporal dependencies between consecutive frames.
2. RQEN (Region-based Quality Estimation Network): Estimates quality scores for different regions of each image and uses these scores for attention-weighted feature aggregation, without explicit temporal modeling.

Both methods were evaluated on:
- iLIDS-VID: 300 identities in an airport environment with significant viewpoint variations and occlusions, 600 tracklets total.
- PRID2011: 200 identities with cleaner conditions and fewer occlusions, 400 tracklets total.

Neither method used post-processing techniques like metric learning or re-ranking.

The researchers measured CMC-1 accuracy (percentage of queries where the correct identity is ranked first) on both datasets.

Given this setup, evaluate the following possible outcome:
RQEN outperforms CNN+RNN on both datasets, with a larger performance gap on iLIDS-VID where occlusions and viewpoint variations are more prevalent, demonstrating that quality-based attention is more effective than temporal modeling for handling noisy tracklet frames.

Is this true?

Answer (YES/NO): NO